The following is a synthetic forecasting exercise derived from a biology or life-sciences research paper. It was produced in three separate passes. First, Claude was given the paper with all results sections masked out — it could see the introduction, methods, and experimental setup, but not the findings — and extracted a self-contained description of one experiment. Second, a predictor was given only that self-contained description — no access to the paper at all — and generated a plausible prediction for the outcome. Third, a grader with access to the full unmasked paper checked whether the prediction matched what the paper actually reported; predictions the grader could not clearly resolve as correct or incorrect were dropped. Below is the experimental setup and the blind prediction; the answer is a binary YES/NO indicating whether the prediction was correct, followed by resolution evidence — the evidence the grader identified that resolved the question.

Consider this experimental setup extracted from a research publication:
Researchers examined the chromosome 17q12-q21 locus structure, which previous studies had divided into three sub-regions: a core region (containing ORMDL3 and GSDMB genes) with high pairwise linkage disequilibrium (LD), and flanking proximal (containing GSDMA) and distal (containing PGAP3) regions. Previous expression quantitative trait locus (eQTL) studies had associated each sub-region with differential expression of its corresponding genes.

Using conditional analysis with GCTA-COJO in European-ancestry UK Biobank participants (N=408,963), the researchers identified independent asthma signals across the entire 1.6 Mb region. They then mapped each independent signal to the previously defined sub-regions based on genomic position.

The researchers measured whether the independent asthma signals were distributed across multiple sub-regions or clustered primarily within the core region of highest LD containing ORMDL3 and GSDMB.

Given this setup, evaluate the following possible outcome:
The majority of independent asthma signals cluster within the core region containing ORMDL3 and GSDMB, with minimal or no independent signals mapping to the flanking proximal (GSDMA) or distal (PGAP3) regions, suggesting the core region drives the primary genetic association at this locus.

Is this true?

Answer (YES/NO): NO